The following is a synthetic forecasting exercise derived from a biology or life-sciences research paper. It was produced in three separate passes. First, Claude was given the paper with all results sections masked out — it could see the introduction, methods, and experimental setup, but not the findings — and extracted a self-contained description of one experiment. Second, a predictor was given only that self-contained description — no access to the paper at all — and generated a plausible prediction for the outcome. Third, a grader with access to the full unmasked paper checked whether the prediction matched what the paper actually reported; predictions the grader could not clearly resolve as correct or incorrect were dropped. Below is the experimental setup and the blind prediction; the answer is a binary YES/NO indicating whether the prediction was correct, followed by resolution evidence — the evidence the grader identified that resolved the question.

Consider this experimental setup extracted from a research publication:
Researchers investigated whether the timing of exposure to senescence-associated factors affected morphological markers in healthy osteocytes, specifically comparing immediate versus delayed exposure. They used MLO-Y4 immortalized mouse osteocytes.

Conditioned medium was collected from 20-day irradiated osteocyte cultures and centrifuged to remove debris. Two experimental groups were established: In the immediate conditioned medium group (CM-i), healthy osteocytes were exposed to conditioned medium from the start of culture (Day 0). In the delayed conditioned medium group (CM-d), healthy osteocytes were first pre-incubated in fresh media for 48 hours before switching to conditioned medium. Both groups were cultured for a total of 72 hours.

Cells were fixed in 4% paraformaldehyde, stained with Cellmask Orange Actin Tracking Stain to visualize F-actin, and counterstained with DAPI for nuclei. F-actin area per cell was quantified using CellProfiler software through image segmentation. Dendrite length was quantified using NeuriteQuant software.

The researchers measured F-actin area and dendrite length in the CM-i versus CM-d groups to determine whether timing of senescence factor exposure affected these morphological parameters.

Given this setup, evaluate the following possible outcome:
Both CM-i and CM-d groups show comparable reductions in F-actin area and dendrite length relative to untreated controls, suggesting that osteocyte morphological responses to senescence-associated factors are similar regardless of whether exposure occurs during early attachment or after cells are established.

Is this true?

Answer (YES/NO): NO